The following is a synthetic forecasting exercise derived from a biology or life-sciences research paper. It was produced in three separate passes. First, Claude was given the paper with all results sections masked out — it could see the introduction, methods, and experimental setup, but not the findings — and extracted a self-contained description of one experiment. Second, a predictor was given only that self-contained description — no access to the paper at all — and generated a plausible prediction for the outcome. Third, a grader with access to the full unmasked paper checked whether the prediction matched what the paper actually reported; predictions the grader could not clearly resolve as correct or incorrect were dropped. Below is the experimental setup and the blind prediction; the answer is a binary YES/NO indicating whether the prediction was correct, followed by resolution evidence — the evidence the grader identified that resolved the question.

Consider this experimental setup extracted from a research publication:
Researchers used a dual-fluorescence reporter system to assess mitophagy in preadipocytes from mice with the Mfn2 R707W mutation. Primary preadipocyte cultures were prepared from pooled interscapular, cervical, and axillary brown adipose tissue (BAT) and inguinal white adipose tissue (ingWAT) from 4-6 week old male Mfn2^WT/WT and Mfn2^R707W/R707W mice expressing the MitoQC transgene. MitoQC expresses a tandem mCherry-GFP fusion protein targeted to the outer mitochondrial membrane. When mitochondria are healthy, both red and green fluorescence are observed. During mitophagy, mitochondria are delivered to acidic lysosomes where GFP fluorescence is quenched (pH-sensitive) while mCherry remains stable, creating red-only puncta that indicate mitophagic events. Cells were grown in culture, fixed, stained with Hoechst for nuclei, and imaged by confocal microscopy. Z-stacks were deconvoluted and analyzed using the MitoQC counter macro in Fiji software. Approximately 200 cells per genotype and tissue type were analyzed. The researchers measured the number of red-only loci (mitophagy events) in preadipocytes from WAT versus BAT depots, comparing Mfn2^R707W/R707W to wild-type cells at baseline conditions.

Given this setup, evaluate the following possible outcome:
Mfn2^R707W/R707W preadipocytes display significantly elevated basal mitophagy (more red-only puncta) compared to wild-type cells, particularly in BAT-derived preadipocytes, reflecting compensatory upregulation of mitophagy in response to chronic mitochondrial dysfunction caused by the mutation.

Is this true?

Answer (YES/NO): NO